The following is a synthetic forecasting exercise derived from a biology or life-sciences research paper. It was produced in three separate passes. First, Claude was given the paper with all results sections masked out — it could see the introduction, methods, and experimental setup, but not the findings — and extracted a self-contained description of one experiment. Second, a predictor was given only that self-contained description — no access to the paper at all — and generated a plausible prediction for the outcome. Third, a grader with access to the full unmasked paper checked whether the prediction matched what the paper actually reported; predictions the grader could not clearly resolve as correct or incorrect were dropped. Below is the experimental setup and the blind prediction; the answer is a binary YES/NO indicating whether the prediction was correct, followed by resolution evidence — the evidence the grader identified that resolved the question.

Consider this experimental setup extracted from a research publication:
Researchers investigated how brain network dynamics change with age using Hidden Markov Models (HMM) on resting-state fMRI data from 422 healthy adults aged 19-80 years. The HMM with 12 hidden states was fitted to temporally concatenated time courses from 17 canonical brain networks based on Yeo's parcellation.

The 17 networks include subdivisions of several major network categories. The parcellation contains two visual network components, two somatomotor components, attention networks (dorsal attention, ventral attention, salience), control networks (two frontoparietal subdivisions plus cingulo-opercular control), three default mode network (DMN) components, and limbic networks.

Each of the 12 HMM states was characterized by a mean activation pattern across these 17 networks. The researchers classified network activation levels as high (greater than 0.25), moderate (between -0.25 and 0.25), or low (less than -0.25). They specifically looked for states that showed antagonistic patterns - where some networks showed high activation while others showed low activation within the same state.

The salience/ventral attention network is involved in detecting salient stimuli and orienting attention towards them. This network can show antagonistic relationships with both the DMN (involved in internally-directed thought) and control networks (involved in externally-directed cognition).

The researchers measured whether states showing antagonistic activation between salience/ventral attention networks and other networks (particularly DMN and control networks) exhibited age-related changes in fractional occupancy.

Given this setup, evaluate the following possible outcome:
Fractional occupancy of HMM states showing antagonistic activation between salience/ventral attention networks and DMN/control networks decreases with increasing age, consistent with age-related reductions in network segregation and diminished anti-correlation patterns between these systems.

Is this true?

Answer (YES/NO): YES